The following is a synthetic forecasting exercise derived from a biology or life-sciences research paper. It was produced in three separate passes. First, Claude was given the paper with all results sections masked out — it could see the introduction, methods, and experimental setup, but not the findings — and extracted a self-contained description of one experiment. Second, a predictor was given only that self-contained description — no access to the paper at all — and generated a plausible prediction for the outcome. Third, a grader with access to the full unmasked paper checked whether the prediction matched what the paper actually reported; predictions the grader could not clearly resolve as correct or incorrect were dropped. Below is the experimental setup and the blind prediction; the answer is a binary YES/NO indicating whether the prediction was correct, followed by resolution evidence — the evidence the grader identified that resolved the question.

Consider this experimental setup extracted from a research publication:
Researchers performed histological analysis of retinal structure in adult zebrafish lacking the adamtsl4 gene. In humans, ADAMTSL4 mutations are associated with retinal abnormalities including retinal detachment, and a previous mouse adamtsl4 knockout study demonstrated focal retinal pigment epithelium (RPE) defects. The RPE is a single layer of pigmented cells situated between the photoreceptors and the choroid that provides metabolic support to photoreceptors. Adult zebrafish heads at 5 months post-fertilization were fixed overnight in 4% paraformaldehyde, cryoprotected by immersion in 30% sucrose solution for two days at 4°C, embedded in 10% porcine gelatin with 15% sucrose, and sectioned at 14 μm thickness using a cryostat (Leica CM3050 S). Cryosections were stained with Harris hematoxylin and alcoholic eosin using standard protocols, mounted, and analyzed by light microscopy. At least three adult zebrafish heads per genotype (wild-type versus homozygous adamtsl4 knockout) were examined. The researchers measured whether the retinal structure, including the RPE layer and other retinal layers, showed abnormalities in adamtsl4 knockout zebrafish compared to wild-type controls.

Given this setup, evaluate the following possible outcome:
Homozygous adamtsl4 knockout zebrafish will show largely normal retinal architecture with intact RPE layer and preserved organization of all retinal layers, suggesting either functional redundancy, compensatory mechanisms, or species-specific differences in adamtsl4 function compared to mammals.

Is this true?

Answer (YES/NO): NO